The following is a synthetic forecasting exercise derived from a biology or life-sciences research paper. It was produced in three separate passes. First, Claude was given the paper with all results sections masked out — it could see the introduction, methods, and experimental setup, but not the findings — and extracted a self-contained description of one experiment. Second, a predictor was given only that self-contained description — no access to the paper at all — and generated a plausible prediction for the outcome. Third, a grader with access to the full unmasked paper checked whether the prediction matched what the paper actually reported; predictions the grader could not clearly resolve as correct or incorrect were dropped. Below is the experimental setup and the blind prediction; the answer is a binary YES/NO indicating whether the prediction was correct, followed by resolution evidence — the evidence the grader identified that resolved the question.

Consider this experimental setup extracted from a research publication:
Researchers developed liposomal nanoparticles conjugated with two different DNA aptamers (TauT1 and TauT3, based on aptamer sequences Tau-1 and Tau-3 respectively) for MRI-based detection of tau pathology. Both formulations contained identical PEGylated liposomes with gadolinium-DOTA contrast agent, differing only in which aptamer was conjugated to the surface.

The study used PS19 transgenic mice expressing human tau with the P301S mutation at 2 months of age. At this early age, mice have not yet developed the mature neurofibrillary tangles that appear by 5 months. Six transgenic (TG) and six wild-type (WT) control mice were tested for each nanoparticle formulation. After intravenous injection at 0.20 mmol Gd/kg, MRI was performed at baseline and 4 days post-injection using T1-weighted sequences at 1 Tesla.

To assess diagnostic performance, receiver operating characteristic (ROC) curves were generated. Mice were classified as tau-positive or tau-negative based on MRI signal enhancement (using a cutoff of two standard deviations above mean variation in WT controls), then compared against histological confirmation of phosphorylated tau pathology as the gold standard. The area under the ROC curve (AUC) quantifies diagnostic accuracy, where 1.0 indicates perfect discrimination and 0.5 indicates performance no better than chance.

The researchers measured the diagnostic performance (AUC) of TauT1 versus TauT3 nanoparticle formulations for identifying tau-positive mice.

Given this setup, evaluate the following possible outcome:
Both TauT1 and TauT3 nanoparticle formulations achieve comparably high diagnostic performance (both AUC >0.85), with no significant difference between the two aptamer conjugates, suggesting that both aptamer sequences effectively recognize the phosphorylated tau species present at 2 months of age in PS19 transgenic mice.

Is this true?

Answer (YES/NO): NO